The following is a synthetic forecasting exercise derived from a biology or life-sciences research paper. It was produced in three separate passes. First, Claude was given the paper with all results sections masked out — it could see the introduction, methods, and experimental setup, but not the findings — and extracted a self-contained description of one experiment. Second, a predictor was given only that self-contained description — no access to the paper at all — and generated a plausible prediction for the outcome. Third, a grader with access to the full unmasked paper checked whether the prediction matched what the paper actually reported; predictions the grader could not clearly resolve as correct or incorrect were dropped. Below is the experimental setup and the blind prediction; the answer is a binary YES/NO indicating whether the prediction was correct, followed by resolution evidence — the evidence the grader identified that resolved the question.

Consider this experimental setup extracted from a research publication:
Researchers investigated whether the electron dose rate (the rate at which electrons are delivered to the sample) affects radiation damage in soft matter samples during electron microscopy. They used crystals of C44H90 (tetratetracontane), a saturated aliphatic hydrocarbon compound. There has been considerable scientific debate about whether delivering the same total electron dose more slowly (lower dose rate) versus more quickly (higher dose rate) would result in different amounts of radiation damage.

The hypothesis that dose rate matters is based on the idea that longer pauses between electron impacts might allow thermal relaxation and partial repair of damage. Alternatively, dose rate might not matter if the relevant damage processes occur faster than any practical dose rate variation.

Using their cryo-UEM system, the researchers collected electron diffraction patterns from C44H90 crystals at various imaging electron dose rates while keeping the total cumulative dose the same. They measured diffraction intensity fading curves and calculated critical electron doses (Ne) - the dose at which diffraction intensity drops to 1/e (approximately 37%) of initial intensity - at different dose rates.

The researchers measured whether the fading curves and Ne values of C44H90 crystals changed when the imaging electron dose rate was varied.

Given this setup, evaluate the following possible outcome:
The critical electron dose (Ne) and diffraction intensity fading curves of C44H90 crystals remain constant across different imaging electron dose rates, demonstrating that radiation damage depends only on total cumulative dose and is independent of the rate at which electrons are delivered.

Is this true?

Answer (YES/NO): YES